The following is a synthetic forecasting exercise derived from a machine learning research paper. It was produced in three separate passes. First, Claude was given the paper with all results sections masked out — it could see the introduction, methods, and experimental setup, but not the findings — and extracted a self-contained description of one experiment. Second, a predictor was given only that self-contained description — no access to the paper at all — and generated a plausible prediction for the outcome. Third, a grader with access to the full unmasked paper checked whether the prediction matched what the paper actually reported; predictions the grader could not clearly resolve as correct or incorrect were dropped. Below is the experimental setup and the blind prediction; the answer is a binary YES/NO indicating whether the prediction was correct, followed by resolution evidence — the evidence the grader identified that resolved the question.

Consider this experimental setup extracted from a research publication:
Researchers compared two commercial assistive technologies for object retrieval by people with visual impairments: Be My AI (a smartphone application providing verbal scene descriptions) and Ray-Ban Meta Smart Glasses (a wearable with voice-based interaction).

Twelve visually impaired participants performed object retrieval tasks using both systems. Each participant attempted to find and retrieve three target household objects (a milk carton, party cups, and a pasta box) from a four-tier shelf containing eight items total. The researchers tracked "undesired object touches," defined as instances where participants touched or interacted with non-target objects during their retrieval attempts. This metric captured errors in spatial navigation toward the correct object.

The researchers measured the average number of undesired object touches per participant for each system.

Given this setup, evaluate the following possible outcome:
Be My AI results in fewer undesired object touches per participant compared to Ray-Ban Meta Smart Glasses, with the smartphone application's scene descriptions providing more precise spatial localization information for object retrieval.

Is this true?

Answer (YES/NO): NO